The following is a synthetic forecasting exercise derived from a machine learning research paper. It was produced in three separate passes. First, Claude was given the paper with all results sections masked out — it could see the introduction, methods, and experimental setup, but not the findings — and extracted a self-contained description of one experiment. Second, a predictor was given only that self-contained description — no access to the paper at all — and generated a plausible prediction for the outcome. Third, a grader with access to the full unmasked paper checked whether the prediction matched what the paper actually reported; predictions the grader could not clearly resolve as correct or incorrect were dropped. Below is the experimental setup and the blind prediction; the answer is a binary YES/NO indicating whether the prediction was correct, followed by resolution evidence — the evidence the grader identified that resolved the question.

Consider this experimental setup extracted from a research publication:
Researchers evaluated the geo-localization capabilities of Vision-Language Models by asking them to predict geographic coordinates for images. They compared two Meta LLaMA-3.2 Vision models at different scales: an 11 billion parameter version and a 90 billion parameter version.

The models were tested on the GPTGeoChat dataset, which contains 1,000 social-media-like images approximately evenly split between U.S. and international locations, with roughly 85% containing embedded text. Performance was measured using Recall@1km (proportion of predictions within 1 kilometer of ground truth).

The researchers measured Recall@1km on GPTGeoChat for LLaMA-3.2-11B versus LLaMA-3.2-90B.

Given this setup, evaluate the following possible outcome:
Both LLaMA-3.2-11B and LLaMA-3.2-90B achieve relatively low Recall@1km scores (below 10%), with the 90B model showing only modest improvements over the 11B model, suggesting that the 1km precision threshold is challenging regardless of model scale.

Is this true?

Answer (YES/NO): NO